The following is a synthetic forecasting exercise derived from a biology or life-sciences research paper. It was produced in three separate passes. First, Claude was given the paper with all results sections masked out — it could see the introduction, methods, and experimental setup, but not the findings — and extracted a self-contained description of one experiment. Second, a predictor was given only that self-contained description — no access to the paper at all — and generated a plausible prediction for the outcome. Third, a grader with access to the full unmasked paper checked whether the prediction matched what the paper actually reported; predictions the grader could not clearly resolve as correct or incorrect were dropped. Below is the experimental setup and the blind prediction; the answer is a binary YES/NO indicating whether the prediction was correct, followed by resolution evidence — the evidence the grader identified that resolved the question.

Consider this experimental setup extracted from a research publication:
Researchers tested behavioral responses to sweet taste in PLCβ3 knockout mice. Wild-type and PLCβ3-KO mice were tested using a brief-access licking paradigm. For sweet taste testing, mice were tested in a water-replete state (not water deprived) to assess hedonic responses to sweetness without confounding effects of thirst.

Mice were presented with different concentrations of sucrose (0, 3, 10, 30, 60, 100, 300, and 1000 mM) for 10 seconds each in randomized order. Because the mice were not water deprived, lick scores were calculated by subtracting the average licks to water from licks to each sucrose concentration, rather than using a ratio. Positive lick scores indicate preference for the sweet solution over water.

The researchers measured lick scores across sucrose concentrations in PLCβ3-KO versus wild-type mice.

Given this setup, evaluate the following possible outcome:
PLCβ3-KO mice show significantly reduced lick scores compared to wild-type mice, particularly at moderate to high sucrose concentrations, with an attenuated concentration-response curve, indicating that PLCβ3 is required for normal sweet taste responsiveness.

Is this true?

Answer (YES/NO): YES